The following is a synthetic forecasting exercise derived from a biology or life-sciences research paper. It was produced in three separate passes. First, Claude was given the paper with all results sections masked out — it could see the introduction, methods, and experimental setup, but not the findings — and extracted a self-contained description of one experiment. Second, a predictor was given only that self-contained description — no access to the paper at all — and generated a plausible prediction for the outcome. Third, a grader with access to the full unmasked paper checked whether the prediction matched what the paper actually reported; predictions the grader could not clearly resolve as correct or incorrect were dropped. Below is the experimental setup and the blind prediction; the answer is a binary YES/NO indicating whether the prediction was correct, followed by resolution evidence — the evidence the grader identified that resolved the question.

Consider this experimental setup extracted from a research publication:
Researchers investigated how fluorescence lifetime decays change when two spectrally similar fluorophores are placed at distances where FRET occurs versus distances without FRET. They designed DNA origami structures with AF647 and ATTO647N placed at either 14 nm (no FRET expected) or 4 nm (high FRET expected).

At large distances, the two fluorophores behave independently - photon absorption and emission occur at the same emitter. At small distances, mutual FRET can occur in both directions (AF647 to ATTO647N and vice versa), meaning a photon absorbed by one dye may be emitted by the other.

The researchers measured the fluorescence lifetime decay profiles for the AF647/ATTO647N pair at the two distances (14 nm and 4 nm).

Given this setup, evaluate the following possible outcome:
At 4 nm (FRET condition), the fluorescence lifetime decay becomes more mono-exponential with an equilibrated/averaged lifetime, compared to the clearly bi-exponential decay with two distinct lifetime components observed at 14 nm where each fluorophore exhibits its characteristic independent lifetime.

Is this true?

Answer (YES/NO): YES